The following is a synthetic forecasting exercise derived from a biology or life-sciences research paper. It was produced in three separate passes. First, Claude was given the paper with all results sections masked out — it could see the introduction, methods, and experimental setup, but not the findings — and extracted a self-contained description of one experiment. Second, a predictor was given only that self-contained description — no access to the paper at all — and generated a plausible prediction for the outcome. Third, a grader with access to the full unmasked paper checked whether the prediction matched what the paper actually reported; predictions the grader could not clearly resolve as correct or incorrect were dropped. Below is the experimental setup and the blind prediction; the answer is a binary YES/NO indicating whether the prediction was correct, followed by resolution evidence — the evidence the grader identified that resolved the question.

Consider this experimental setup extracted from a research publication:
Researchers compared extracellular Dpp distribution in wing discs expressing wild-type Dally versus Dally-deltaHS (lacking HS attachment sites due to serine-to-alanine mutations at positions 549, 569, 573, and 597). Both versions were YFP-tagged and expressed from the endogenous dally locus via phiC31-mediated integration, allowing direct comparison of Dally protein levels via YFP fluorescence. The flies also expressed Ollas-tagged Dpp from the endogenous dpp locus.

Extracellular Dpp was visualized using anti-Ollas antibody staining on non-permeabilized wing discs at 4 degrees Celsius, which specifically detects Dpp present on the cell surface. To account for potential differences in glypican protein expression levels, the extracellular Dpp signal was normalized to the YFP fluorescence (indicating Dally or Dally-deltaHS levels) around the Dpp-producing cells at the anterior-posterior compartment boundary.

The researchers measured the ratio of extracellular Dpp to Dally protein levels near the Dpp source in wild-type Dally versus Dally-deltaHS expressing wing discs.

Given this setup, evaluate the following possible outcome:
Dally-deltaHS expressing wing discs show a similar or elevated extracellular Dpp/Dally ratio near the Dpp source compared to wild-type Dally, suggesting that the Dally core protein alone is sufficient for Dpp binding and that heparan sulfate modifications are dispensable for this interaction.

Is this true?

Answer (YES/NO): NO